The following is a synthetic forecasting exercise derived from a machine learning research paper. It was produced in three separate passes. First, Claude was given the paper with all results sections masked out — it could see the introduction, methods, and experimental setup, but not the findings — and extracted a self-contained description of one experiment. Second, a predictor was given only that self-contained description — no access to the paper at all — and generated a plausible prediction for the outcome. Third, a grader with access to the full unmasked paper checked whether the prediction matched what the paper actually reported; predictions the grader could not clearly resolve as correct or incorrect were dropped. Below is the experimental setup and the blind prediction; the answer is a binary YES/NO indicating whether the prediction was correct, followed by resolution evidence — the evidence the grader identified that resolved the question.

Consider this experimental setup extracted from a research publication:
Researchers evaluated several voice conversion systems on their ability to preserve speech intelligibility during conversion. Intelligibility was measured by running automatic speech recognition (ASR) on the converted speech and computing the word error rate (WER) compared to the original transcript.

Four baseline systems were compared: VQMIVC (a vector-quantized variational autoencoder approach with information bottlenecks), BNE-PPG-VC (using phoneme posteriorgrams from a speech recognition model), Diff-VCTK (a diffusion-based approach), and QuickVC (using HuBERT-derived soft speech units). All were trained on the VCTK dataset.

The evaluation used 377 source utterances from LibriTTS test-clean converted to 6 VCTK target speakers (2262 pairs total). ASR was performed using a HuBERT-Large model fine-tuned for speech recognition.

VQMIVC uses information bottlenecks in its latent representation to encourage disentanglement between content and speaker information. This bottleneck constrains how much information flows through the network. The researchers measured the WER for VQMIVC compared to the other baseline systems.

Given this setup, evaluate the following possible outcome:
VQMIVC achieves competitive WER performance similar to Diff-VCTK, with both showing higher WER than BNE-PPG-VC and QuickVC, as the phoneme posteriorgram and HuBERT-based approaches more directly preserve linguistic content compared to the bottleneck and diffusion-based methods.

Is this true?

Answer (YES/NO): NO